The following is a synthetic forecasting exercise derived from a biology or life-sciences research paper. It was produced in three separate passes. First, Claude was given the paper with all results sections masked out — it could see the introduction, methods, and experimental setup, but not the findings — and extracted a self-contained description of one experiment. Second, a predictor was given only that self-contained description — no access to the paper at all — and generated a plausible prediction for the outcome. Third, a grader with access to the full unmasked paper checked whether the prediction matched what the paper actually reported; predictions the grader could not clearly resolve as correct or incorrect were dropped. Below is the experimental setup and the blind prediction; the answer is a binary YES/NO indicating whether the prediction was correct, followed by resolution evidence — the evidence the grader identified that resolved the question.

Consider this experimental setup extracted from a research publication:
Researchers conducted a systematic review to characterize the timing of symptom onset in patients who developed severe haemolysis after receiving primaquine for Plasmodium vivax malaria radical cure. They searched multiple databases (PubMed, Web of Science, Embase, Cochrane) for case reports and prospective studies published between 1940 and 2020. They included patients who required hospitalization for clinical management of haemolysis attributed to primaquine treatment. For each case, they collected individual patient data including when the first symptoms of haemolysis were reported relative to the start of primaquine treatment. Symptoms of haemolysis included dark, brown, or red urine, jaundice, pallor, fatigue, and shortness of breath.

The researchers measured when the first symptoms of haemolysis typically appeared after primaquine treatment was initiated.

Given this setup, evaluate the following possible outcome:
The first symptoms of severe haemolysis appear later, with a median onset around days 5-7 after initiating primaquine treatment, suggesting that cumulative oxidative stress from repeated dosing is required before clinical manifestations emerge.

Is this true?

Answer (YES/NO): NO